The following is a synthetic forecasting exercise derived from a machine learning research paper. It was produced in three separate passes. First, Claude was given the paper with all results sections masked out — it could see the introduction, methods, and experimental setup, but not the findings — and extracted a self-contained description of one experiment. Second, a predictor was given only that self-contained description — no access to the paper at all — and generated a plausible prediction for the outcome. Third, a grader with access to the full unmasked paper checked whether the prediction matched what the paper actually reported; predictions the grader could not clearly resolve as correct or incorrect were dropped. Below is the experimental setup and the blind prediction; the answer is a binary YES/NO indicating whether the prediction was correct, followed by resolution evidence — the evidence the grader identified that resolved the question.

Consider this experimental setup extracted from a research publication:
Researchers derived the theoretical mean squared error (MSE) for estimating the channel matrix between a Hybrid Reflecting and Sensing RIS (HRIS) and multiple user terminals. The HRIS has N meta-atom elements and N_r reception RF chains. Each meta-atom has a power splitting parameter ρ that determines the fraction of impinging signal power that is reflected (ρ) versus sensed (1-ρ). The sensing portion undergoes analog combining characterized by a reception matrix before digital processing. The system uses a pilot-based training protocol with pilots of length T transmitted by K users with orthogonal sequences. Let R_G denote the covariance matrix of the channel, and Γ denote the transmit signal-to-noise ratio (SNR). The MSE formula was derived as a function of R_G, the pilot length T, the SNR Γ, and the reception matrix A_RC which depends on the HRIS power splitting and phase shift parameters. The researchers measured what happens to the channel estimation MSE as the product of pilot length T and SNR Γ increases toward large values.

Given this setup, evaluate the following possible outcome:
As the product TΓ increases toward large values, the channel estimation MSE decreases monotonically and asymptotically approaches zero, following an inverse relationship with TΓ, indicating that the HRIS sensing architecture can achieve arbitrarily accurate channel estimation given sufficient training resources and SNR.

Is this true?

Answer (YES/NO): YES